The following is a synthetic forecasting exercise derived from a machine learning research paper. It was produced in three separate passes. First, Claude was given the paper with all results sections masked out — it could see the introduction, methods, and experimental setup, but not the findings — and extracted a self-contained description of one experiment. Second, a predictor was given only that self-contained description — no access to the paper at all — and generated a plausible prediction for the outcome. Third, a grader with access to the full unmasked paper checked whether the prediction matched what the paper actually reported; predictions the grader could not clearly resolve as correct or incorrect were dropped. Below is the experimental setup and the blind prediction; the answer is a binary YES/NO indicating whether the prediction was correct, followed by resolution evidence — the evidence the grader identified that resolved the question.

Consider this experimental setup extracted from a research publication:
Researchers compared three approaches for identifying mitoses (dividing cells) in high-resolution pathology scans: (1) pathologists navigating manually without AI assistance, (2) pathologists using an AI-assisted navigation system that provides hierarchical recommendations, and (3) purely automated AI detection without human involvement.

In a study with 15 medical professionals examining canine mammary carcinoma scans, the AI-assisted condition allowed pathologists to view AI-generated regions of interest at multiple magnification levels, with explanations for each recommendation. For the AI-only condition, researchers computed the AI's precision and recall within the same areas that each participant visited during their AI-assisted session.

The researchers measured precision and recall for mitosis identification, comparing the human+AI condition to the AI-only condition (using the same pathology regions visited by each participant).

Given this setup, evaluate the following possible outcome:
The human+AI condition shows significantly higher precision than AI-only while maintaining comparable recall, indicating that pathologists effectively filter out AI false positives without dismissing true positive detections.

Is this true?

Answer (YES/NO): NO